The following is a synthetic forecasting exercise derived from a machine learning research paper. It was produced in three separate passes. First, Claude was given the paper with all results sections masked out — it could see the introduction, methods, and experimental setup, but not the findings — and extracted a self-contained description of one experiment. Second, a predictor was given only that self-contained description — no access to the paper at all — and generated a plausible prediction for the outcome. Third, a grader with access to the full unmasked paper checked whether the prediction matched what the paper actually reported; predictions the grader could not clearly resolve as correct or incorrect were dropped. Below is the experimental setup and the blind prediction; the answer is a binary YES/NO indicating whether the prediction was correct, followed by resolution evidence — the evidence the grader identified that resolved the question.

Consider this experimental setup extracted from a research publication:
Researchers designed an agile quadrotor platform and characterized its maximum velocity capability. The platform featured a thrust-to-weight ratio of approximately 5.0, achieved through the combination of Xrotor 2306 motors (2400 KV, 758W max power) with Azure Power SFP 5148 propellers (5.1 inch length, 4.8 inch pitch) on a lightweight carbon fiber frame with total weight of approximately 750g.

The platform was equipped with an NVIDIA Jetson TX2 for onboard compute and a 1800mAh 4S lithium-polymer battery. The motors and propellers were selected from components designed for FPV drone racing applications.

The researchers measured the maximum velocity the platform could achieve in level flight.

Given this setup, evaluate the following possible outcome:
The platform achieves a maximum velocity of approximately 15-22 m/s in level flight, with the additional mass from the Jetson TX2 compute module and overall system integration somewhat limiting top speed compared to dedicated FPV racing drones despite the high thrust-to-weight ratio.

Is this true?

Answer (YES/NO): NO